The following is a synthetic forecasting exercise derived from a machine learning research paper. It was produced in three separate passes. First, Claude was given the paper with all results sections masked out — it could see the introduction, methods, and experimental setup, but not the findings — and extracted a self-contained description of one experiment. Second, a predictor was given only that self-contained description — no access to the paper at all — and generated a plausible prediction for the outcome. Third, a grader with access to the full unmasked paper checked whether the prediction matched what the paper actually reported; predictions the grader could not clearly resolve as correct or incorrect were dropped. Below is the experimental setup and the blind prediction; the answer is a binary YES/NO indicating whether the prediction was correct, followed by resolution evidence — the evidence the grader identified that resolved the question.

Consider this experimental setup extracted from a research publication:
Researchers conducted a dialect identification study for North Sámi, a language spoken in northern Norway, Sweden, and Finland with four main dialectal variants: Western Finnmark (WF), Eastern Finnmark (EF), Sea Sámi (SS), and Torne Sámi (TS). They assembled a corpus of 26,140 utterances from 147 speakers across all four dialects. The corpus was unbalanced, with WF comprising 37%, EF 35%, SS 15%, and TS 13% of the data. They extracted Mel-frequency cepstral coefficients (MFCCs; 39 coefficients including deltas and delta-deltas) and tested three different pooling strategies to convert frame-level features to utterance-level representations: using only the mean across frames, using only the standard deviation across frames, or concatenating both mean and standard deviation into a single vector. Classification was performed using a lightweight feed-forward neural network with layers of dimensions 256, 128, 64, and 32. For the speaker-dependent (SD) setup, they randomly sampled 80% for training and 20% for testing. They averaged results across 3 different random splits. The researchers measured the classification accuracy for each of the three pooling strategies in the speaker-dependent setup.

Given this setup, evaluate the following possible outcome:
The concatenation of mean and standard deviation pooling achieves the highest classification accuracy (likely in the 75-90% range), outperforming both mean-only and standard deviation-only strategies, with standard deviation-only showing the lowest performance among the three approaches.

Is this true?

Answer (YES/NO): NO